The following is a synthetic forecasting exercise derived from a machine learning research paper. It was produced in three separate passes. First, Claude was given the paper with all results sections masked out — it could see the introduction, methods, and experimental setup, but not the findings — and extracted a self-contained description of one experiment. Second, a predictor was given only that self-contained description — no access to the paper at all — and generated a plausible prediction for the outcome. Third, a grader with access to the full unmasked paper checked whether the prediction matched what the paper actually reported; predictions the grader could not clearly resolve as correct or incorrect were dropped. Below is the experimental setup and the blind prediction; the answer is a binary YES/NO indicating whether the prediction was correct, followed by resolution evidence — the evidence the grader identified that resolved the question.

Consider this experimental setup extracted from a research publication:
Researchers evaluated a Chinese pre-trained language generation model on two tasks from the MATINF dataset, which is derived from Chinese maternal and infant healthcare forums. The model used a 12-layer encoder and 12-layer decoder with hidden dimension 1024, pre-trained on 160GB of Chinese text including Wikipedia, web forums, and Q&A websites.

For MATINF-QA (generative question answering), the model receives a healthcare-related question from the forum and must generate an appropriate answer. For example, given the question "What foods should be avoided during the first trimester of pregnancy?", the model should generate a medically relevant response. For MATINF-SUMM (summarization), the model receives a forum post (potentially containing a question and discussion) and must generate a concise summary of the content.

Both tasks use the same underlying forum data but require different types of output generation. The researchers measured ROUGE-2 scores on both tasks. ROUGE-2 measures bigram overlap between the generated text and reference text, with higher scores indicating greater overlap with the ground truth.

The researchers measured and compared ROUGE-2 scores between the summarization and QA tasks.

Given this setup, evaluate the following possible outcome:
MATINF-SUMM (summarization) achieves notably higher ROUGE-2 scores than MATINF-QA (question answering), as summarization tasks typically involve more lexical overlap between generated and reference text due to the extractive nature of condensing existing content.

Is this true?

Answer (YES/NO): YES